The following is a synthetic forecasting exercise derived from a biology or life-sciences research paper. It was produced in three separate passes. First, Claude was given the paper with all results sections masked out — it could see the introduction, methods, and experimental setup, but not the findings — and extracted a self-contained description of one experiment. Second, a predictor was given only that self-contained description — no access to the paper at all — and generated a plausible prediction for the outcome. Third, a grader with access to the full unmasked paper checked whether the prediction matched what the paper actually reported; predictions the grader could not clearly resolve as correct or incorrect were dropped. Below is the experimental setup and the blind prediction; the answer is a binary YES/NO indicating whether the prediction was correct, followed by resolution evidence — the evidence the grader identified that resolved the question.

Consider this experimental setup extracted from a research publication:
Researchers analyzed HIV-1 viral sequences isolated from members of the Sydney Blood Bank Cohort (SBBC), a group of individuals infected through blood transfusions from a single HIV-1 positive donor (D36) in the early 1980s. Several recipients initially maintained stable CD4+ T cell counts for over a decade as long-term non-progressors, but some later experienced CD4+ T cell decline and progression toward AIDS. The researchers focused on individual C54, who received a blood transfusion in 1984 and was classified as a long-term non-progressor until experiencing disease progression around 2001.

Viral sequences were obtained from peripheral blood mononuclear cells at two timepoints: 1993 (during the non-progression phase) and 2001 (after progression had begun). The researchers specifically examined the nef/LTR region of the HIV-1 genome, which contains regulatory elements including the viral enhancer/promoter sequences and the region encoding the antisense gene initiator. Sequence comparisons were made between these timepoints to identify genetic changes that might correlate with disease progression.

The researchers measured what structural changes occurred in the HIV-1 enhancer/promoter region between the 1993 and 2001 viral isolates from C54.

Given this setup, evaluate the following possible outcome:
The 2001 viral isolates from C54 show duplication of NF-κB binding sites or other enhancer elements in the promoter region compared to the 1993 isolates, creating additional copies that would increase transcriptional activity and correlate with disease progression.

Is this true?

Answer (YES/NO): YES